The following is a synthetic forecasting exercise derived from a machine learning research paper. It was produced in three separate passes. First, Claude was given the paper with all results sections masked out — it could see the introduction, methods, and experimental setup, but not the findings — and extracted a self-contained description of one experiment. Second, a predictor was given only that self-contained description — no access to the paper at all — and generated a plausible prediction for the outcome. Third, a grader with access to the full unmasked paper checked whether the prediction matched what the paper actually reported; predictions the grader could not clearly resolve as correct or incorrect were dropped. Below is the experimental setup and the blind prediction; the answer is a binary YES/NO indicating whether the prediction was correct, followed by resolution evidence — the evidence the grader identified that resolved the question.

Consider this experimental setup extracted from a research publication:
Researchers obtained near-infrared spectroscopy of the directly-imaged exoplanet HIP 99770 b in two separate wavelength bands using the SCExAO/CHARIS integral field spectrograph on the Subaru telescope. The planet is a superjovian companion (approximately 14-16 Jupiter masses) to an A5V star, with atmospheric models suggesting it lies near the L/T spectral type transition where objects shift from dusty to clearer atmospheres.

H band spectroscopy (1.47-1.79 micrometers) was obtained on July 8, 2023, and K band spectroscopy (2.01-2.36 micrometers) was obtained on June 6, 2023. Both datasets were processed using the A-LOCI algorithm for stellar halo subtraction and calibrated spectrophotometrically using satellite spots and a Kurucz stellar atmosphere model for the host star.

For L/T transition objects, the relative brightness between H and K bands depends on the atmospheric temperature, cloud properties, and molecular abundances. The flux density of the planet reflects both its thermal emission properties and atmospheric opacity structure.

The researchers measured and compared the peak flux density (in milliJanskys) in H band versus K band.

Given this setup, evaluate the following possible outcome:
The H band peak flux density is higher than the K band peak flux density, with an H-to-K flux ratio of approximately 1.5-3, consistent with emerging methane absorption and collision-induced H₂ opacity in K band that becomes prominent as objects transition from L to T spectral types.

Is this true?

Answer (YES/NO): NO